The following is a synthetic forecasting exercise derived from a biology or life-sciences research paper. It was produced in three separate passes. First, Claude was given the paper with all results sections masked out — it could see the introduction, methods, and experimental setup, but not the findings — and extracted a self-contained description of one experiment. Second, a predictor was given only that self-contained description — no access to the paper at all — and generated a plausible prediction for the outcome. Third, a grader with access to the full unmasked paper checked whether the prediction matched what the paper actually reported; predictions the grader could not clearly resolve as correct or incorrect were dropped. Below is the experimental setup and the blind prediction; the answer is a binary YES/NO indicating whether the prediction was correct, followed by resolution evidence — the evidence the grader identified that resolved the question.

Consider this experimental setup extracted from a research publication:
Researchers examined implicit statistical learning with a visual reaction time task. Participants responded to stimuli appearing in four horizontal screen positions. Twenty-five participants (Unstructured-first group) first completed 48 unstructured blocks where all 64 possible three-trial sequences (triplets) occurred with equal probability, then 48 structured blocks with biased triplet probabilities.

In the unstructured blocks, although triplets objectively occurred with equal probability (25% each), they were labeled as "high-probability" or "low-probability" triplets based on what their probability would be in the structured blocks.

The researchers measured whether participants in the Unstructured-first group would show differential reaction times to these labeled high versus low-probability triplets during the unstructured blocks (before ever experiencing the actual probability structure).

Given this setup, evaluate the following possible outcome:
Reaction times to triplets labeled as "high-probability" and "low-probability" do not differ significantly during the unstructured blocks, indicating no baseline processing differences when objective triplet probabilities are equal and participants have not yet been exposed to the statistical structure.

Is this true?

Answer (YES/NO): YES